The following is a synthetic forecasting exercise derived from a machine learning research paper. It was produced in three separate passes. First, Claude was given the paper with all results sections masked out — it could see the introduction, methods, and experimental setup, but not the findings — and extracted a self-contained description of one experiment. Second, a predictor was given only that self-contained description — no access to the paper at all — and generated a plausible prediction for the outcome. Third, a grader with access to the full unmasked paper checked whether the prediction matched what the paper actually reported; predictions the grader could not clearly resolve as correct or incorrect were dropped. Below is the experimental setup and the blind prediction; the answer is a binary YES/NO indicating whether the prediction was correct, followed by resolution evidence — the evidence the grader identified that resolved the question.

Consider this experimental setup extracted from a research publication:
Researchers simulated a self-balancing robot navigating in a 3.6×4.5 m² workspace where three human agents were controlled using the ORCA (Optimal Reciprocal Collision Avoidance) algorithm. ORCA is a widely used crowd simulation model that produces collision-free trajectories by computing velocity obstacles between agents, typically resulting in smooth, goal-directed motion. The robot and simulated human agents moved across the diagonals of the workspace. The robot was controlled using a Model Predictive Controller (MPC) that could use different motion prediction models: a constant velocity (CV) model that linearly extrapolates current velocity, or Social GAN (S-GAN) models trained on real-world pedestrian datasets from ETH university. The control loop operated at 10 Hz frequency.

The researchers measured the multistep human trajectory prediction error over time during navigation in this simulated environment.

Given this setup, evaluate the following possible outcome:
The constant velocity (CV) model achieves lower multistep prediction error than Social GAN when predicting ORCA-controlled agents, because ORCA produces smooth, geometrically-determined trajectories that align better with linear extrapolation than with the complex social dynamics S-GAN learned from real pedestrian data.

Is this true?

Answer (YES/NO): YES